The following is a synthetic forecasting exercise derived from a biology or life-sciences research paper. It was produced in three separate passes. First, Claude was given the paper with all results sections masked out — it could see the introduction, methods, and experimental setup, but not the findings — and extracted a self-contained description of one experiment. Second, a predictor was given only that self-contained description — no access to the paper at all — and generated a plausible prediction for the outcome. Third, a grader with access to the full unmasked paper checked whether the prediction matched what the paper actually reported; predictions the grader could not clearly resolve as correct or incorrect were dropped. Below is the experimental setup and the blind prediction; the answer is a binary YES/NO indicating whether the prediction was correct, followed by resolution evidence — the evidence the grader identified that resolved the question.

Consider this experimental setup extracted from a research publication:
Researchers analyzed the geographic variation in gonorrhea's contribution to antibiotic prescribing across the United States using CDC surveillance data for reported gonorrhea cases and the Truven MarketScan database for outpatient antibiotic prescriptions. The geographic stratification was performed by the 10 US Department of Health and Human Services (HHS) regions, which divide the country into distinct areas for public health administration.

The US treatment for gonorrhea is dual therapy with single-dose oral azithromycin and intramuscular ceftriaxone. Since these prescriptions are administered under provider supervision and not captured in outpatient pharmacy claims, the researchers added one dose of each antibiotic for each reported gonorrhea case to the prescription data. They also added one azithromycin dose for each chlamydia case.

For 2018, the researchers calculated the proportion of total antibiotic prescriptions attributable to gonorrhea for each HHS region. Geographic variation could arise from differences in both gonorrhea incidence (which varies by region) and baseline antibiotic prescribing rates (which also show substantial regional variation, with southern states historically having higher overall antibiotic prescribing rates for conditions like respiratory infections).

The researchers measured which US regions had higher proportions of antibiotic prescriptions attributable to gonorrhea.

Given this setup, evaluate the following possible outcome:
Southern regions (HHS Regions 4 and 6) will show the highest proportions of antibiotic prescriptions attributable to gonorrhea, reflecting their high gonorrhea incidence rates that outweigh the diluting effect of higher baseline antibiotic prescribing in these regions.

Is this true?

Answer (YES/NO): NO